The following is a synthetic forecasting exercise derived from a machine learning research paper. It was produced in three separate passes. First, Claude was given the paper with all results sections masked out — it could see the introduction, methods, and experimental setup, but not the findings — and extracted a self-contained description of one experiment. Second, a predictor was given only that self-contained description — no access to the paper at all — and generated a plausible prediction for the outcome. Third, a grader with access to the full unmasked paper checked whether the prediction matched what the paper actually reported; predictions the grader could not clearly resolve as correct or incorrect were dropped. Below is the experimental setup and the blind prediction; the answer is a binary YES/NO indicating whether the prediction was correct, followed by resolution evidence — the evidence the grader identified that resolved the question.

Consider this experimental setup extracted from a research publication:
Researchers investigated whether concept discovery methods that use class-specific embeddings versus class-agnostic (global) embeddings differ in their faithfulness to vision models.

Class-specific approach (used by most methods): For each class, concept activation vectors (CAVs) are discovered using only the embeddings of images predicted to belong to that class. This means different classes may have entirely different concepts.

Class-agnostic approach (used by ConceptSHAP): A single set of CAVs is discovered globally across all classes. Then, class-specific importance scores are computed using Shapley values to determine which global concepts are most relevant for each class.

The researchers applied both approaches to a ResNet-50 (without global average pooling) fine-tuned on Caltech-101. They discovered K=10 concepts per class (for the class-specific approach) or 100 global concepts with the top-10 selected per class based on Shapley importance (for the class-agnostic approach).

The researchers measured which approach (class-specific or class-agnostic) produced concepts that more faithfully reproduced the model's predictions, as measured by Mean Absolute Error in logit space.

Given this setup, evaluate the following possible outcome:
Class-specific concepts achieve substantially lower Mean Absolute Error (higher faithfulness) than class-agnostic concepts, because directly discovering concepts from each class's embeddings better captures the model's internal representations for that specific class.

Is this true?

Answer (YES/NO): NO